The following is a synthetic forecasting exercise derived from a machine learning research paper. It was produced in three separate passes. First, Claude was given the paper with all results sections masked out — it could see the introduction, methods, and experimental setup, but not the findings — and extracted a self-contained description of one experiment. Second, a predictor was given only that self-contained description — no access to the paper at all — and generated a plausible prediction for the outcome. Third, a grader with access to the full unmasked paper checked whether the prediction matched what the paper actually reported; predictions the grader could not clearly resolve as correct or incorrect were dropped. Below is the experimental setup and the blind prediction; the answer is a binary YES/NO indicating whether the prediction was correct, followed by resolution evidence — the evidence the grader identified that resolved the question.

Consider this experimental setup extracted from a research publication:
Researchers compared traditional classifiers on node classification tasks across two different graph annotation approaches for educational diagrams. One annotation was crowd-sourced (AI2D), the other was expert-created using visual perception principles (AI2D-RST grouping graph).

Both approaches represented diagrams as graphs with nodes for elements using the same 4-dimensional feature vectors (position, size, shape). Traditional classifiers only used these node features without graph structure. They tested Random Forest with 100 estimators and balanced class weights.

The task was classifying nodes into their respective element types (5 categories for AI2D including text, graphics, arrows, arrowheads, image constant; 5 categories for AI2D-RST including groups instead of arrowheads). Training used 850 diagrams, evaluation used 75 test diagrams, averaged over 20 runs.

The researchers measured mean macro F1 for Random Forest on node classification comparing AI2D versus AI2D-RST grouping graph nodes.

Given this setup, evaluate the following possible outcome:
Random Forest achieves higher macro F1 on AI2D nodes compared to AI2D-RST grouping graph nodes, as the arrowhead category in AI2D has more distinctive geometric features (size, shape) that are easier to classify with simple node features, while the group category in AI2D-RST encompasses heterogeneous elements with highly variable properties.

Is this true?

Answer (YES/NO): YES